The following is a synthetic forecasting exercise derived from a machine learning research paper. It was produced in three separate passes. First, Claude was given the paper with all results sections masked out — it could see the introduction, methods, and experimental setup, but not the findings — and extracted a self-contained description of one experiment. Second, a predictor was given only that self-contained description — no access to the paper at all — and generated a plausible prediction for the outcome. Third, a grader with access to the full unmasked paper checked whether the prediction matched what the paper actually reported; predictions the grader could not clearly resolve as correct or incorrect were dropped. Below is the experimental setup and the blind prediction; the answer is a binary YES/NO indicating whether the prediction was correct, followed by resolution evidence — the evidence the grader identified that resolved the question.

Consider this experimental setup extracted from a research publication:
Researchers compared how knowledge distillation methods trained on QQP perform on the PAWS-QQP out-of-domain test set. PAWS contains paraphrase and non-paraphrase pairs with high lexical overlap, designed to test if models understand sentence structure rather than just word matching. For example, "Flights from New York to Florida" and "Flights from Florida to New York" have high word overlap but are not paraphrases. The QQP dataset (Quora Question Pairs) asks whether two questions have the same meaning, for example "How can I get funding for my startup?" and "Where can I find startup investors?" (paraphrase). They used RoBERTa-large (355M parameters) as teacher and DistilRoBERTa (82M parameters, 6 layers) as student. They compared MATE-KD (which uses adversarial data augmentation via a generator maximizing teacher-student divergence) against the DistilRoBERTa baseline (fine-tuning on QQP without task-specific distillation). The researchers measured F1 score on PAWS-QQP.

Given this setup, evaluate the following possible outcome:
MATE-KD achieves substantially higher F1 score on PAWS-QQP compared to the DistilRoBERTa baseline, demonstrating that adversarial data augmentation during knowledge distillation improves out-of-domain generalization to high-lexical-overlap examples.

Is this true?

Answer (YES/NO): NO